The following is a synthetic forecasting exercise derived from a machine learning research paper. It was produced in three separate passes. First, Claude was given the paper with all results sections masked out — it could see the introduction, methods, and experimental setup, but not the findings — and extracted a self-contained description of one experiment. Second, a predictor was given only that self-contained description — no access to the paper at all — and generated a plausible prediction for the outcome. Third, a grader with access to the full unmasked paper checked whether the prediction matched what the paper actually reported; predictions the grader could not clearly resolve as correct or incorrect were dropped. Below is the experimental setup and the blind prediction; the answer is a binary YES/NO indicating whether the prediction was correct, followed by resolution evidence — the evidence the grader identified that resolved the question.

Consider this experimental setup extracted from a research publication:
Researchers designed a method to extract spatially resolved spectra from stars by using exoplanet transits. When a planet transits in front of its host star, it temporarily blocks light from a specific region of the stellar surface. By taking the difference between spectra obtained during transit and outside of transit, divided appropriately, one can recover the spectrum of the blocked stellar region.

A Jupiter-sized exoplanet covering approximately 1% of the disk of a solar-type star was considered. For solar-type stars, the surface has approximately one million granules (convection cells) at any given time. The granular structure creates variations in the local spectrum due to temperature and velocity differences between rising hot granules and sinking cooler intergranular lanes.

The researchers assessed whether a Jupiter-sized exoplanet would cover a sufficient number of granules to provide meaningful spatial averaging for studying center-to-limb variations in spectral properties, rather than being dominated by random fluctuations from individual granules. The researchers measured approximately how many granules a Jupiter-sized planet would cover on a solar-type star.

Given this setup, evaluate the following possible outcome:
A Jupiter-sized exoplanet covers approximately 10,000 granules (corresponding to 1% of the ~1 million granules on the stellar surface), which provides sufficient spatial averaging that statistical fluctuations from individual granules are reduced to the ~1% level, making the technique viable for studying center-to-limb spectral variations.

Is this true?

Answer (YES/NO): YES